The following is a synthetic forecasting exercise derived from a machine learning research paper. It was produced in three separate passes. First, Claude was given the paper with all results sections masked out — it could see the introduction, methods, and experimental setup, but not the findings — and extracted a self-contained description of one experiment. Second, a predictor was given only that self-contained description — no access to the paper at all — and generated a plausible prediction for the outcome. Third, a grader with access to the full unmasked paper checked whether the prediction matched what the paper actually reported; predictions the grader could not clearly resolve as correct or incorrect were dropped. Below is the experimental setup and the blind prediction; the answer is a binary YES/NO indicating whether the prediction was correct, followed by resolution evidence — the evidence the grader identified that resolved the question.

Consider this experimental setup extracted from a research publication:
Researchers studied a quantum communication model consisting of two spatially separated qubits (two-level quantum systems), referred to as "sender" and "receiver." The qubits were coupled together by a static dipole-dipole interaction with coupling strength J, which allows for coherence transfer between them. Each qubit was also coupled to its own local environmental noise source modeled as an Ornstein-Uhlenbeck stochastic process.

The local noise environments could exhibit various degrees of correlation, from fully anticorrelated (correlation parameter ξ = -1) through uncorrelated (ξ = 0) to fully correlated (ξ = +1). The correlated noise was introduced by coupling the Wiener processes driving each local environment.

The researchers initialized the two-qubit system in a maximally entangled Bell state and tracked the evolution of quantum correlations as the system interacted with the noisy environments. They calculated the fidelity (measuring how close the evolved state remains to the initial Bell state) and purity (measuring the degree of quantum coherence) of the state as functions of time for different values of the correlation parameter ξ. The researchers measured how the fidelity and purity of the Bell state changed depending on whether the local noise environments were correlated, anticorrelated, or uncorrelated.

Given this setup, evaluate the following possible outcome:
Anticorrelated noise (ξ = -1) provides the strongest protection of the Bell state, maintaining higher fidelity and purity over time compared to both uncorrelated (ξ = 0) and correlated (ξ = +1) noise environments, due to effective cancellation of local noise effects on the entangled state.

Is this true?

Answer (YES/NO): NO